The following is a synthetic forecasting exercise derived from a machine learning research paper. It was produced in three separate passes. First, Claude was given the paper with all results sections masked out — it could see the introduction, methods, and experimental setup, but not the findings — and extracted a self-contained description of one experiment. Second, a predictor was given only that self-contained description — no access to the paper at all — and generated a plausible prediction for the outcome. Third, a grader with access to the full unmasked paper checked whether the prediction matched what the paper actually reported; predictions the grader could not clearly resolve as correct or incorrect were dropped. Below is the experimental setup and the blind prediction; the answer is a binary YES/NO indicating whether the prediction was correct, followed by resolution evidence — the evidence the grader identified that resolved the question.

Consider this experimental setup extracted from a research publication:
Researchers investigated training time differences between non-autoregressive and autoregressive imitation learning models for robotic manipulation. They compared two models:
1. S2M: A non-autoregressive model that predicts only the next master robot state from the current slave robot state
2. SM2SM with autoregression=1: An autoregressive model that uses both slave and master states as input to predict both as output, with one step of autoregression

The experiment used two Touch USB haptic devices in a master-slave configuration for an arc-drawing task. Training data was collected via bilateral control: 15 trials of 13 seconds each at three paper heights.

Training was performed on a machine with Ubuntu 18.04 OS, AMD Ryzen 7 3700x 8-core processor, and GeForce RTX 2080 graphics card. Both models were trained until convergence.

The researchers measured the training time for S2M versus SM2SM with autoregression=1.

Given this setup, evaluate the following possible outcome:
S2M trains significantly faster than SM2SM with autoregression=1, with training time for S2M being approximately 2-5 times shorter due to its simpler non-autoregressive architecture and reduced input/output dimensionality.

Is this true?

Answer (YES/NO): NO